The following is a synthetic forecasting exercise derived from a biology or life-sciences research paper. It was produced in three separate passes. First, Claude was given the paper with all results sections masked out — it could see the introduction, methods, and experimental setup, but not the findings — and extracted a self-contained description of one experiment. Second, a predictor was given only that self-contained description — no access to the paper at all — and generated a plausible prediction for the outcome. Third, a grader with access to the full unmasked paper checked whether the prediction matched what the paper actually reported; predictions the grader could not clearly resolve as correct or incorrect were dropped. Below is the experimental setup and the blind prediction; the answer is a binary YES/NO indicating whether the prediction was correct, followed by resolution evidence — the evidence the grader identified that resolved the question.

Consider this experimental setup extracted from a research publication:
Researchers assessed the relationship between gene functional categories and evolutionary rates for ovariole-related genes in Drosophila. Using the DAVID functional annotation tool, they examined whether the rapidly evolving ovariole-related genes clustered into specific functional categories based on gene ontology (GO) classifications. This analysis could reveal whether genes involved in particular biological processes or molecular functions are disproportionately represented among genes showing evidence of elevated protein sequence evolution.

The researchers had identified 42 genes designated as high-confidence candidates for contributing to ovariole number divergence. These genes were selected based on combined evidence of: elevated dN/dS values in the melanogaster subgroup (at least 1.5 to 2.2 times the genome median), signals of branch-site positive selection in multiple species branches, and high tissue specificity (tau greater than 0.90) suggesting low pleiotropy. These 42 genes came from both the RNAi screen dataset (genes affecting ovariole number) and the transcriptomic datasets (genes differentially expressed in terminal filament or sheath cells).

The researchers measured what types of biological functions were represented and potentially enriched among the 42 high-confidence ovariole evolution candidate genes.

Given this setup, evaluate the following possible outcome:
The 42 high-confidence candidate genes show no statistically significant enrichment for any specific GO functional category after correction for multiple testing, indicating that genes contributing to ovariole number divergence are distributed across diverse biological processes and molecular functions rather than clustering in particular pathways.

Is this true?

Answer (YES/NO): NO